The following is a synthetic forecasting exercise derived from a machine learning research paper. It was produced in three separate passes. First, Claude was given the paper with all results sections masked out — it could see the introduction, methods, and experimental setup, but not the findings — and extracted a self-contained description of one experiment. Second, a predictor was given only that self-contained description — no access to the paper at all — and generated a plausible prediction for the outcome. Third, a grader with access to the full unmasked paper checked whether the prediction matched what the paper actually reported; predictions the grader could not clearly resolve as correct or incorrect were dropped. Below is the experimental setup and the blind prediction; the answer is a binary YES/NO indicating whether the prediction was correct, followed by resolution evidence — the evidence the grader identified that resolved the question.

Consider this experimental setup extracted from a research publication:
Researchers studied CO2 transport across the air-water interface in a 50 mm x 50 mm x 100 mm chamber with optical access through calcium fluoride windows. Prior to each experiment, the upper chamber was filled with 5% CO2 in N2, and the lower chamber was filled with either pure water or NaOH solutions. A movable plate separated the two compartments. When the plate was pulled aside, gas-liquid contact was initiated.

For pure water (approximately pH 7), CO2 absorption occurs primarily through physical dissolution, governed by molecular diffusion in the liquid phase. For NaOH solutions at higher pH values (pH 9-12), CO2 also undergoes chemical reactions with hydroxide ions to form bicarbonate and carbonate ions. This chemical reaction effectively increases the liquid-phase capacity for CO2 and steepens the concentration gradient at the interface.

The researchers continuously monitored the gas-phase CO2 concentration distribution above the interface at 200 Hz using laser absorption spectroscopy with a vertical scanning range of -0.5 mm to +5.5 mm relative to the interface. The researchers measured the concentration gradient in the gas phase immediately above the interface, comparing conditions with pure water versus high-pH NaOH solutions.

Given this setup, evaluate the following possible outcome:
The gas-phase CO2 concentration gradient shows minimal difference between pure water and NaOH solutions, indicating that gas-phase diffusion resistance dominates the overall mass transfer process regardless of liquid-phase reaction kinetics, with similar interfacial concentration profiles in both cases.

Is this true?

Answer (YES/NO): NO